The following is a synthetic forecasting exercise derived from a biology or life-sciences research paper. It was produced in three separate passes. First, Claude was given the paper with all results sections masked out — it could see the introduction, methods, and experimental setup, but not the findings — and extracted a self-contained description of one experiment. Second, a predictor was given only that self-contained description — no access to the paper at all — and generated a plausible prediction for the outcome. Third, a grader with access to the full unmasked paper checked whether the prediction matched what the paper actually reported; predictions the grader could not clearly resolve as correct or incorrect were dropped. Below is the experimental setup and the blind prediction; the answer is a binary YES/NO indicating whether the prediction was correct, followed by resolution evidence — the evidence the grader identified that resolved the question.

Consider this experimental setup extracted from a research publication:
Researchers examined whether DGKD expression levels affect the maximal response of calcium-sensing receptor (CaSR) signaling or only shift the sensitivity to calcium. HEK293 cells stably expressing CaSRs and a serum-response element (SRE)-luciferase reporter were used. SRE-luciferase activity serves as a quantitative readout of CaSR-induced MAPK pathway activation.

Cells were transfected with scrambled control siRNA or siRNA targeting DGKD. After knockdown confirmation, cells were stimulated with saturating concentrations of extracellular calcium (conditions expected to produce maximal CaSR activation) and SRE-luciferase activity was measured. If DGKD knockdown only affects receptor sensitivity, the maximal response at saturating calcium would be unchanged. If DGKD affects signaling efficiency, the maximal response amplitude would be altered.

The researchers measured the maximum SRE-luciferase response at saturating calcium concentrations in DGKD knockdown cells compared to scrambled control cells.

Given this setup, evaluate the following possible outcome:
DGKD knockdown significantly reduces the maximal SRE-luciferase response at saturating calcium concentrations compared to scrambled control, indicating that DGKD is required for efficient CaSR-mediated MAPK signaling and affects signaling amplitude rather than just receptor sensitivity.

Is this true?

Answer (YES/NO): YES